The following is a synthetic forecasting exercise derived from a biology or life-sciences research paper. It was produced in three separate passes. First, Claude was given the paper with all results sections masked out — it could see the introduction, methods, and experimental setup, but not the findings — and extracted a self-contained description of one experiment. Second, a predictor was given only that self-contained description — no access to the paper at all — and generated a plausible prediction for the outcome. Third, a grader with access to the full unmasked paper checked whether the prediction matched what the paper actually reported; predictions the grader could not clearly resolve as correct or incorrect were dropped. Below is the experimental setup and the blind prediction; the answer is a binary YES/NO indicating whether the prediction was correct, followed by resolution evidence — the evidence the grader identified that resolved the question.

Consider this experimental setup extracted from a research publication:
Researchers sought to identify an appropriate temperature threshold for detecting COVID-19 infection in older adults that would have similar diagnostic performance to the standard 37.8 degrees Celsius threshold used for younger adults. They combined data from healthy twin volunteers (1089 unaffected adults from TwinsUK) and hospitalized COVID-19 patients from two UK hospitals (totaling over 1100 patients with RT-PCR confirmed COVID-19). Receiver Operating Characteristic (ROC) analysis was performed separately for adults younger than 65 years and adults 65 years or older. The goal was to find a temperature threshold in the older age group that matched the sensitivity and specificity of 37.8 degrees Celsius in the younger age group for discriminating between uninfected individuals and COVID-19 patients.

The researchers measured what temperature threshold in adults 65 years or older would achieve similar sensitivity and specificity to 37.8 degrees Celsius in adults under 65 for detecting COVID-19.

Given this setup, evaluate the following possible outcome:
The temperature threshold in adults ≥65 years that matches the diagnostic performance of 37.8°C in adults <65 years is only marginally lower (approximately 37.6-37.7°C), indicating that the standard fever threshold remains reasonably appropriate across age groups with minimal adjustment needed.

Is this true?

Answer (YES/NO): NO